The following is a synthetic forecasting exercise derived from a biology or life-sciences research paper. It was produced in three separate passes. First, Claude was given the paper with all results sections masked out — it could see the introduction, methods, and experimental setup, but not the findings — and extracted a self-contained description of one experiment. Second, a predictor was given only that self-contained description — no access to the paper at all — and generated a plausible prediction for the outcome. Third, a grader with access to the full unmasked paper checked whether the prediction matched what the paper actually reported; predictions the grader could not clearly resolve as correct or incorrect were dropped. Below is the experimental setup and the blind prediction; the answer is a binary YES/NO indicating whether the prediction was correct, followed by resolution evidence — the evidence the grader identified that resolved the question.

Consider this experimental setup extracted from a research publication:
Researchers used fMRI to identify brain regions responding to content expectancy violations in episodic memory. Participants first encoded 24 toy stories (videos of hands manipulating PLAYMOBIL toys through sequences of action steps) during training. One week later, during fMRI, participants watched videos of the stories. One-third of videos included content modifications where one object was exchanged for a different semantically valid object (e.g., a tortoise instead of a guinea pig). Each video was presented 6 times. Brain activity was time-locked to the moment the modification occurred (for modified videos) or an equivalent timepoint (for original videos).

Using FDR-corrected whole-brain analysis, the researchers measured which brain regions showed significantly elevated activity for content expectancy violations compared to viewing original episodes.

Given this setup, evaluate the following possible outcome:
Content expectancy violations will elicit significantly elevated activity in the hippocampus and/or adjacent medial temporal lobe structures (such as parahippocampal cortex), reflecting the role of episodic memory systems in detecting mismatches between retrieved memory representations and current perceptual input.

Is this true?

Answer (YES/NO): YES